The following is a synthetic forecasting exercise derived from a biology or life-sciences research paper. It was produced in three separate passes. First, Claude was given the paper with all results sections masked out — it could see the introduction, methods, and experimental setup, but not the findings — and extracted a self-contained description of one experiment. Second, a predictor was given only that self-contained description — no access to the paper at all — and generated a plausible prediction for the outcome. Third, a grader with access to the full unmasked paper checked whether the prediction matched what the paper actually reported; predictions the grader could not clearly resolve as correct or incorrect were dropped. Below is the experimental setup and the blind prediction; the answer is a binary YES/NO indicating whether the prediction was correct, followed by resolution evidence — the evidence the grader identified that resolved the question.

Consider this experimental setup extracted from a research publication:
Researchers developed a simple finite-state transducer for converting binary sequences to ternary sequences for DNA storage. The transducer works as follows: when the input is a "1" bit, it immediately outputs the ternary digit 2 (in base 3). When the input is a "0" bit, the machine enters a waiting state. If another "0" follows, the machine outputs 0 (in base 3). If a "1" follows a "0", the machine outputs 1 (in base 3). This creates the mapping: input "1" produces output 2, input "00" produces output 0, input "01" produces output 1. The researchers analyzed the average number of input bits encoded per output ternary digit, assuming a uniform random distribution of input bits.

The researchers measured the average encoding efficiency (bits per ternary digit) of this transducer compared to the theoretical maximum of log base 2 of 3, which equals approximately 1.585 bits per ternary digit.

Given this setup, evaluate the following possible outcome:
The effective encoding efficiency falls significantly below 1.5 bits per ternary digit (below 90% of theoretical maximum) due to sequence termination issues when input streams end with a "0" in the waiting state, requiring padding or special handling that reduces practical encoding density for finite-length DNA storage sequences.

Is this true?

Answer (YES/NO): NO